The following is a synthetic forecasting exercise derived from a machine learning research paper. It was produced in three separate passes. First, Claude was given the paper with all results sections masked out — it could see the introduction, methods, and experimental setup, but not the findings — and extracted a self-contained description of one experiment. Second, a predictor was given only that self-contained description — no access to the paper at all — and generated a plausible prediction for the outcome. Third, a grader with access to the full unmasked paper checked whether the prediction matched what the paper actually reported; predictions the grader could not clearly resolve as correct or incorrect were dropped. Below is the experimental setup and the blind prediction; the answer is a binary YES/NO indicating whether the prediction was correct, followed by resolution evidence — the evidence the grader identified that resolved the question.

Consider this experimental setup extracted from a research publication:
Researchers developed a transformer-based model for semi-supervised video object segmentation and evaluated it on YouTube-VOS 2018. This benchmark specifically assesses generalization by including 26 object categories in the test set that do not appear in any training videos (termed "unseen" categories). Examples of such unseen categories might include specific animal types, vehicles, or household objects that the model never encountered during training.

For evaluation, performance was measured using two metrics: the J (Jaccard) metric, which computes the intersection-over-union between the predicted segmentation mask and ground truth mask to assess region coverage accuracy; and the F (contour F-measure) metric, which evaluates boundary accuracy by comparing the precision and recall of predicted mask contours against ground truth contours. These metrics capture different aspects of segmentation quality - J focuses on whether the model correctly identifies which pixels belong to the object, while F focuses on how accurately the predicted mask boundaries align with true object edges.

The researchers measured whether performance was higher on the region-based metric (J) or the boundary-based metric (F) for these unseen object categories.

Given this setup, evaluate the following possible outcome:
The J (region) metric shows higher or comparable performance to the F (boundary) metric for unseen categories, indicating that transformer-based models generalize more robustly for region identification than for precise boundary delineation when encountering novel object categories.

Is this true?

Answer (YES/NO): NO